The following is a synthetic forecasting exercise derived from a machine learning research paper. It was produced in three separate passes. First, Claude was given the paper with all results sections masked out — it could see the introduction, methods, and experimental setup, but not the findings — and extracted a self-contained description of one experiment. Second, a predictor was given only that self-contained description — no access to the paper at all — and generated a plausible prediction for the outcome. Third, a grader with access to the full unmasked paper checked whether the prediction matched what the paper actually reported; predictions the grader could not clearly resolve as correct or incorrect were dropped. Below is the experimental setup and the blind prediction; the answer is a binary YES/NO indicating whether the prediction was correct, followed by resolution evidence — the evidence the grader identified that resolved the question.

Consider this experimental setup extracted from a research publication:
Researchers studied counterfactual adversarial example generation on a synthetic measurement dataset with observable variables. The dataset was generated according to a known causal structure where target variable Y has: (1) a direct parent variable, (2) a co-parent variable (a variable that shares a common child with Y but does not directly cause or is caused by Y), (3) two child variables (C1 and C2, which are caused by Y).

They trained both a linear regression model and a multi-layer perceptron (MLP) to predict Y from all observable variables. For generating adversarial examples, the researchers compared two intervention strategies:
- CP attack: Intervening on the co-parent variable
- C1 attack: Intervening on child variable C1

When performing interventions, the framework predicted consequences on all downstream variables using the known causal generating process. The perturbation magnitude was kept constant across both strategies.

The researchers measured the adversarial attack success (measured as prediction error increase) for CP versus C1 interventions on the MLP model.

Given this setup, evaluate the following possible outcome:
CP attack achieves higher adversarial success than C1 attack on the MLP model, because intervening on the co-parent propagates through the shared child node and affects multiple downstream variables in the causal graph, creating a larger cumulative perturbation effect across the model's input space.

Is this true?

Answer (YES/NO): NO